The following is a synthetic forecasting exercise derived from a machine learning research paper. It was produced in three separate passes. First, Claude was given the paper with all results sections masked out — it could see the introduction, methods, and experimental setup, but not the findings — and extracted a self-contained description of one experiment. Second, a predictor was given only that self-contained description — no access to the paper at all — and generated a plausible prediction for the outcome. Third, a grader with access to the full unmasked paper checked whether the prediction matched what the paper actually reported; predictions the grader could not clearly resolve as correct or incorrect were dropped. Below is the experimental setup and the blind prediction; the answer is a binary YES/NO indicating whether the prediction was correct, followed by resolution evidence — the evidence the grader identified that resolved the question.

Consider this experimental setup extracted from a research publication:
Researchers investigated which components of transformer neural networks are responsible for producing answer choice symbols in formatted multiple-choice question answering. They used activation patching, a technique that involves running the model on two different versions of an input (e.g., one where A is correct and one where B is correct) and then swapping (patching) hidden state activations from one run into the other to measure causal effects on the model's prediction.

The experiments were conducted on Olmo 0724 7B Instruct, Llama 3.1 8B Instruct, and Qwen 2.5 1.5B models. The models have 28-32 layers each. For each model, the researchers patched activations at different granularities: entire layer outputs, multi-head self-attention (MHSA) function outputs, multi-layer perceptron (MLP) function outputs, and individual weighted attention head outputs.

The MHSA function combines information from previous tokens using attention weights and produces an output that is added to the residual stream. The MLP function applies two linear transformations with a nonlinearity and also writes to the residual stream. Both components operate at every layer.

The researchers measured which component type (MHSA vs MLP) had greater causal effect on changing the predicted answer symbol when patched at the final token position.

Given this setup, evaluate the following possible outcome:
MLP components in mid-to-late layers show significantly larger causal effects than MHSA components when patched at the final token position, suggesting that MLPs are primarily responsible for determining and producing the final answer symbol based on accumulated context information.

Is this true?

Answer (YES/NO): NO